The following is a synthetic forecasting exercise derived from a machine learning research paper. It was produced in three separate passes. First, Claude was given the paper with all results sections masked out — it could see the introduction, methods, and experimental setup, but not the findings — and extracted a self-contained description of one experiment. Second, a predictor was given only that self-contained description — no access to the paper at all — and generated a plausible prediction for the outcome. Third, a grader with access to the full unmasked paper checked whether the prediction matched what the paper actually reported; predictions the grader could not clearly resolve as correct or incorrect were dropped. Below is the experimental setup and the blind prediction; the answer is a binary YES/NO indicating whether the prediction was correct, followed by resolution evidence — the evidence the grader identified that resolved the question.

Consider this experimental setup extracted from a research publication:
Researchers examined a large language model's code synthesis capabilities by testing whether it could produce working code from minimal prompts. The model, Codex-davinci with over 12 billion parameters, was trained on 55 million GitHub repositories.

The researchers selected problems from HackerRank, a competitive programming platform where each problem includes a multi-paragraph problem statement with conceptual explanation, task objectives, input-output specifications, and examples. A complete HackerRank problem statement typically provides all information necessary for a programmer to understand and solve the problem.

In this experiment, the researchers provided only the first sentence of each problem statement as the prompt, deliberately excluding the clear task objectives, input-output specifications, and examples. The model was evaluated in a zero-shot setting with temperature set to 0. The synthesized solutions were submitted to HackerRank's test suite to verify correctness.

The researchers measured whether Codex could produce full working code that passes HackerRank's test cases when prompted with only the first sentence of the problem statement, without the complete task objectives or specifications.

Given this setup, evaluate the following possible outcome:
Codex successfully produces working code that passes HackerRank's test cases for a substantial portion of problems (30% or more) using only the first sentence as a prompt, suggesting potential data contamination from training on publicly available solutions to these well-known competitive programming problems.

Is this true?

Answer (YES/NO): YES